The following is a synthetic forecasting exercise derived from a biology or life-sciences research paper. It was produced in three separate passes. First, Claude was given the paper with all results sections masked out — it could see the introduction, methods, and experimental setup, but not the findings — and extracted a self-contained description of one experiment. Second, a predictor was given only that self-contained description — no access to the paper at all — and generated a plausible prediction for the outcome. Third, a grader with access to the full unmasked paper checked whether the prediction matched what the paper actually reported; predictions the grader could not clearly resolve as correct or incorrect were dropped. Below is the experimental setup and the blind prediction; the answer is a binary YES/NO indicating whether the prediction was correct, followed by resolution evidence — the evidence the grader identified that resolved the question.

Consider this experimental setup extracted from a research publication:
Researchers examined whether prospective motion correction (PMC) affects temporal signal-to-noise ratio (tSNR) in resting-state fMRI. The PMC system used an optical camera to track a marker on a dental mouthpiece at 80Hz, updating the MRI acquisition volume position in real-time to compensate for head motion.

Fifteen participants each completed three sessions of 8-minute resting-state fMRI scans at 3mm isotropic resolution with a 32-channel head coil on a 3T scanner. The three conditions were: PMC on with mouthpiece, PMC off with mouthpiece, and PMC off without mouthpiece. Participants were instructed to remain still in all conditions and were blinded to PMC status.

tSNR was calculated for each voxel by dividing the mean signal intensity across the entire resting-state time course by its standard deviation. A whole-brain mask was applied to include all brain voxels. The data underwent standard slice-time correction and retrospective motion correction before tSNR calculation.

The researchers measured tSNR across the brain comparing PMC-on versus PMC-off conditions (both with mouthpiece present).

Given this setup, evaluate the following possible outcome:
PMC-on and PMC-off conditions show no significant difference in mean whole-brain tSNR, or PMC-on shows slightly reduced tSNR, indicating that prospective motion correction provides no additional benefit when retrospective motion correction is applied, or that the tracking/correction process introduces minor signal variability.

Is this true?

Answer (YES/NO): NO